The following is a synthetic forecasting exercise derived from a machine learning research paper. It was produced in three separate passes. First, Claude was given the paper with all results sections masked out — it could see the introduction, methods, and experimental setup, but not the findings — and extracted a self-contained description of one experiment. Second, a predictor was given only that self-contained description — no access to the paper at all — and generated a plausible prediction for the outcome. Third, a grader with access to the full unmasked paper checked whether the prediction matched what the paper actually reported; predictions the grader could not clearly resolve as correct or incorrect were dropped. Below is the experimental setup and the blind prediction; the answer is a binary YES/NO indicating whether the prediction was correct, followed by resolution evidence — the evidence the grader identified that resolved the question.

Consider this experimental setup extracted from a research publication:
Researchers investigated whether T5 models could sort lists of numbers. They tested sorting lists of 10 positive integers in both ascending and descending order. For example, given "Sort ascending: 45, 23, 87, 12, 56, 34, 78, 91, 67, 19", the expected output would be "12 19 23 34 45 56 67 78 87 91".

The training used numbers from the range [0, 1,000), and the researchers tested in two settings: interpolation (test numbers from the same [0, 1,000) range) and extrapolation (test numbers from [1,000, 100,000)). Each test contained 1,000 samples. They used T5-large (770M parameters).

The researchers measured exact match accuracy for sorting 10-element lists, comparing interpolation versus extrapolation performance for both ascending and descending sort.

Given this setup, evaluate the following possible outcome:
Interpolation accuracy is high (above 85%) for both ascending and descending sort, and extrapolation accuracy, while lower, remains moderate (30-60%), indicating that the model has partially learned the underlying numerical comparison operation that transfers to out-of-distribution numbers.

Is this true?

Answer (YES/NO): NO